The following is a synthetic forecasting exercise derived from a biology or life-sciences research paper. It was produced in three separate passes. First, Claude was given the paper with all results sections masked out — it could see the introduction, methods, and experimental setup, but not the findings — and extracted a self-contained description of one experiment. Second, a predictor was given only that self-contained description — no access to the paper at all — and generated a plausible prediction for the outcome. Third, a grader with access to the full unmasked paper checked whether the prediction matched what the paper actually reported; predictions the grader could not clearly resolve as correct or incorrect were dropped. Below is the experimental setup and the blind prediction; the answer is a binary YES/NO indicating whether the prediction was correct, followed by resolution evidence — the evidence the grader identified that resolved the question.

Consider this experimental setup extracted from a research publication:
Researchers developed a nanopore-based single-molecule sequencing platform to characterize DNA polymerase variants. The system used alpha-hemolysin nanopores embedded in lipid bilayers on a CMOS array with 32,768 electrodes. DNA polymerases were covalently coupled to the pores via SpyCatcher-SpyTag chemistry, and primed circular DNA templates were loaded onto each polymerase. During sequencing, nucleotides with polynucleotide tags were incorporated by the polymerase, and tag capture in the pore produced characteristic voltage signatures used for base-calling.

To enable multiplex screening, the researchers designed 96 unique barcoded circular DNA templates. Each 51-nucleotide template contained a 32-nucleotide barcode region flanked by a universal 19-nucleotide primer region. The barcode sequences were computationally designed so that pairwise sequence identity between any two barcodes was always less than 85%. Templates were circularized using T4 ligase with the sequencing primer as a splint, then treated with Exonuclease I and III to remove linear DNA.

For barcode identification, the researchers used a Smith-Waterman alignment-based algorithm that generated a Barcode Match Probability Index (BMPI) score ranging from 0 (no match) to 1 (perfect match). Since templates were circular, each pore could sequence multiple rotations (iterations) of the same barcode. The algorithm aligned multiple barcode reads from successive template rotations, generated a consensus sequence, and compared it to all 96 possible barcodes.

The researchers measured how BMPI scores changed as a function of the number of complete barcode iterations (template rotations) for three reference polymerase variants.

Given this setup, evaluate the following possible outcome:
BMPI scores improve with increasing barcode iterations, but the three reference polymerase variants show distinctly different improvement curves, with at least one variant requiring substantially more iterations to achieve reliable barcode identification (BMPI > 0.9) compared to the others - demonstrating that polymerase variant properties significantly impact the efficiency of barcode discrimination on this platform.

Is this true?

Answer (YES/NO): NO